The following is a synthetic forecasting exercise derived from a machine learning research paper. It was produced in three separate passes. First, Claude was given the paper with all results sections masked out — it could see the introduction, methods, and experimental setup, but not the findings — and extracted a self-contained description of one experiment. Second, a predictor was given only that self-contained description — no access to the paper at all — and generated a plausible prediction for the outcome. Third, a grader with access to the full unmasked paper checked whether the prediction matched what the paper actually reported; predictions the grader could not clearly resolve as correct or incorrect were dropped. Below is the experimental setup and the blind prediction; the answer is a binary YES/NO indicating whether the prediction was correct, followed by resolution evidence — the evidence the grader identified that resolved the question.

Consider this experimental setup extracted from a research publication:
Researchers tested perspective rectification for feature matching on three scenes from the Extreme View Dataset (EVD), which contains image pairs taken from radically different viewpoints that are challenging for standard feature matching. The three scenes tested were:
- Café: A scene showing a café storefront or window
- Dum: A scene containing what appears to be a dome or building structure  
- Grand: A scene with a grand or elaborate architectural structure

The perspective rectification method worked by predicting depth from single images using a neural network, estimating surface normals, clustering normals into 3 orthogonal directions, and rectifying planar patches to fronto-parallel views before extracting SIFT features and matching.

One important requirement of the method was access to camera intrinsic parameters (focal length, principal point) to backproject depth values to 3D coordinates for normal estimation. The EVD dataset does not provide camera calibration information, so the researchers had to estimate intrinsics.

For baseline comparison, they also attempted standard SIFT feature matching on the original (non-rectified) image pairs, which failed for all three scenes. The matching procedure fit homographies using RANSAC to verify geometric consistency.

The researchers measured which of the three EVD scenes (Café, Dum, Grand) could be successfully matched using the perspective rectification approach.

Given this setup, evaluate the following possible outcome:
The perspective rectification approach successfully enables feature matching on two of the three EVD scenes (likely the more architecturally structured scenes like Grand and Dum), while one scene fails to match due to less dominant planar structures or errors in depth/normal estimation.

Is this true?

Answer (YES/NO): NO